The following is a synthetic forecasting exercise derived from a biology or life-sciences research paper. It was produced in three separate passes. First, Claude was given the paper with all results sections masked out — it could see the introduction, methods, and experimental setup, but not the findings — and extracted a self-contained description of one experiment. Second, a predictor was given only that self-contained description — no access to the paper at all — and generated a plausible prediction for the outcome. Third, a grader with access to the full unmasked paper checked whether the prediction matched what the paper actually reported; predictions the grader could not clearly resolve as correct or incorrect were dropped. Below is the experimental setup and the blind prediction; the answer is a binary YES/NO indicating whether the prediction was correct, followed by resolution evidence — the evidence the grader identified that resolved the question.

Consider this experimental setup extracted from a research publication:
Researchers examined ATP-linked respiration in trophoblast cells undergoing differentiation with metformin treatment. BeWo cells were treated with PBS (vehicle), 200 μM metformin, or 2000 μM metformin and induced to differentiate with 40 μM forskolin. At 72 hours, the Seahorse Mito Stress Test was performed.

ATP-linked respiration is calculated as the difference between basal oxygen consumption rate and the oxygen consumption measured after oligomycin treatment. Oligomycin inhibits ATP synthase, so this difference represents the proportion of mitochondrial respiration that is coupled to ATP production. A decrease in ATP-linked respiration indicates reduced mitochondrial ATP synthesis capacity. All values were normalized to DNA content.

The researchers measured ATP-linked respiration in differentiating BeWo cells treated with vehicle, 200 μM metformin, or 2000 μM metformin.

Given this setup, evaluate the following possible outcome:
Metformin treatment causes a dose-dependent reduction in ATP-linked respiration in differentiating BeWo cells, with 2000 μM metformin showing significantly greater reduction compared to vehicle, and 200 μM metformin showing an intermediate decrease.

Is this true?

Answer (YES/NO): NO